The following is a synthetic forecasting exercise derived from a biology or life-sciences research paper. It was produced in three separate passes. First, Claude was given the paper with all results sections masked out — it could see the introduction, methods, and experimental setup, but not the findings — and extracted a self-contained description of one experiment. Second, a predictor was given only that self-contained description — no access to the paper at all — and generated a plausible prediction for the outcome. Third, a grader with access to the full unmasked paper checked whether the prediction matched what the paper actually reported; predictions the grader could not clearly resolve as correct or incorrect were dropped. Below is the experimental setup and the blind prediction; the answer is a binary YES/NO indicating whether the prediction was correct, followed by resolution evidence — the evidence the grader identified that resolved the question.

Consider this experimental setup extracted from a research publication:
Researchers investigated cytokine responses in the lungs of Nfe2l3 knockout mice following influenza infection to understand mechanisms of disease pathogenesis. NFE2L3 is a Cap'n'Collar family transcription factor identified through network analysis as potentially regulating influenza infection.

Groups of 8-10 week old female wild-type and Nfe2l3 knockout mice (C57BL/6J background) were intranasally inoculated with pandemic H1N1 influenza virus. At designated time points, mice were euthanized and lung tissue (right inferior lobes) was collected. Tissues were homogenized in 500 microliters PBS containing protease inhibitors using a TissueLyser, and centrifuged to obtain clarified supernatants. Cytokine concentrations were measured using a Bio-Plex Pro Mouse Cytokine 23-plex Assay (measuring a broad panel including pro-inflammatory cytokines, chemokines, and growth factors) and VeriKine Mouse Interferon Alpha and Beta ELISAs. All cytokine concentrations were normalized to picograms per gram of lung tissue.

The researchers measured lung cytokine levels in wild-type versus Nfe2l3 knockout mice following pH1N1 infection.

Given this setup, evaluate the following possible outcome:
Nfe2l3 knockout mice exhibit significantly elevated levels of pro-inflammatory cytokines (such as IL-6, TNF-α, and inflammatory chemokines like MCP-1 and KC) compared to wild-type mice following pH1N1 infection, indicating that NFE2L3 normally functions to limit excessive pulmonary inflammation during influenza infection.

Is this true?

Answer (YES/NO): NO